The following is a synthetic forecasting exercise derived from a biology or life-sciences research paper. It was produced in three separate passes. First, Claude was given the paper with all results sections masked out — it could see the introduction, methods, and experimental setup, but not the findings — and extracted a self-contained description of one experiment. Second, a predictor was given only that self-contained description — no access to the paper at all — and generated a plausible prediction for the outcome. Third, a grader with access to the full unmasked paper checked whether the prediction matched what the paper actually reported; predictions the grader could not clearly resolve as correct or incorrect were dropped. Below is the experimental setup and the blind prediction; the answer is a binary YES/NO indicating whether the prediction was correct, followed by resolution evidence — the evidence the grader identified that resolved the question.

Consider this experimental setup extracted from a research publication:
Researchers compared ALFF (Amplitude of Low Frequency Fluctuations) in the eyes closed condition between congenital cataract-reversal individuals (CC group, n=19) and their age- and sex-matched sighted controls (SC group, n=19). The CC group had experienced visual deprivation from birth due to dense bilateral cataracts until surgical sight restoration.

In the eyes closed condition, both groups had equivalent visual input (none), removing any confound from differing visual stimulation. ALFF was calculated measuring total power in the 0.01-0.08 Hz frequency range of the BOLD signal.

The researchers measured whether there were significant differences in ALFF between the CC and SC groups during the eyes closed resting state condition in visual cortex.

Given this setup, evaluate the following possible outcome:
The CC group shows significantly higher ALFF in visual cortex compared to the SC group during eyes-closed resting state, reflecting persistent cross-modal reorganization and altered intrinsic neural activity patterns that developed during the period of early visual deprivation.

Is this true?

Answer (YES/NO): NO